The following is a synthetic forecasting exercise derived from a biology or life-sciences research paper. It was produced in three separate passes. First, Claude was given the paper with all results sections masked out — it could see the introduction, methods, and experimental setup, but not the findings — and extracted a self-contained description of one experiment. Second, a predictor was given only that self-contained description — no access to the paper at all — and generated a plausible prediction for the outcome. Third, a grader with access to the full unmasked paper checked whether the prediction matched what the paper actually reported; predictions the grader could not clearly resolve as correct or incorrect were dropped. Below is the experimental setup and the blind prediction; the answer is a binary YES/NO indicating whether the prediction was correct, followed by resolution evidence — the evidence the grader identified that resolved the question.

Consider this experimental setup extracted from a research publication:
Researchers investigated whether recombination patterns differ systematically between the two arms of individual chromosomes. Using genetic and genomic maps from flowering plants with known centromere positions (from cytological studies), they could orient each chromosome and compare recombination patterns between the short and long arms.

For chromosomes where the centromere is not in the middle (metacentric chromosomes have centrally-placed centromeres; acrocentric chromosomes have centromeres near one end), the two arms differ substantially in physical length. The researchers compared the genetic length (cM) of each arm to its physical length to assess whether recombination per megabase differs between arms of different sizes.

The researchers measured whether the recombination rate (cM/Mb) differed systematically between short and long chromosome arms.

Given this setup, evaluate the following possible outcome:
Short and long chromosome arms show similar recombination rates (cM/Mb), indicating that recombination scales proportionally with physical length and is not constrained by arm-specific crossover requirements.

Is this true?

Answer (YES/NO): YES